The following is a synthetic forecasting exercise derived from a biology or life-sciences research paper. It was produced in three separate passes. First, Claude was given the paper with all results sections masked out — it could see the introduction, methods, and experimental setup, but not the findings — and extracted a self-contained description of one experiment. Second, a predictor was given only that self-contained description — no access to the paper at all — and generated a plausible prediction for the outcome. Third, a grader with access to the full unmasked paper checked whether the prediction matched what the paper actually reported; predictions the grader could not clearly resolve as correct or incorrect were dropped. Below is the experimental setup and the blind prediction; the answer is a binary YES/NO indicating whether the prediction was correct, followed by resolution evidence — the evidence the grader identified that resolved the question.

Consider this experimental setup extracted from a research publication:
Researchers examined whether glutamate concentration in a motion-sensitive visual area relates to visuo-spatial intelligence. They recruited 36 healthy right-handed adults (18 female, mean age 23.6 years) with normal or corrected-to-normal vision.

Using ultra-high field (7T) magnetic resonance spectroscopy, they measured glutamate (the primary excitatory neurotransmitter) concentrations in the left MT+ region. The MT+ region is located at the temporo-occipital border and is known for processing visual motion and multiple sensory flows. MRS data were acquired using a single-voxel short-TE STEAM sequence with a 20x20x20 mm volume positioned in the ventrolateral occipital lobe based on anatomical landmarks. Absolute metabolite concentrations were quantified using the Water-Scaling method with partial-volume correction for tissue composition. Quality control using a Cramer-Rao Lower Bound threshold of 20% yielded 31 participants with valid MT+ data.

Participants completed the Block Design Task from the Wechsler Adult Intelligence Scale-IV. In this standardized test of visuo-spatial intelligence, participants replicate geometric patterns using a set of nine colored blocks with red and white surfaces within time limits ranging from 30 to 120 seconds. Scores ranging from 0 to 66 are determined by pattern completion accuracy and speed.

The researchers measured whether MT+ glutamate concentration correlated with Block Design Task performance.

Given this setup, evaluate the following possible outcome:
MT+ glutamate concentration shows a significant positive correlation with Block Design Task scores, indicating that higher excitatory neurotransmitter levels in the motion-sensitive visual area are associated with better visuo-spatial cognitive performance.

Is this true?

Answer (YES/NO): NO